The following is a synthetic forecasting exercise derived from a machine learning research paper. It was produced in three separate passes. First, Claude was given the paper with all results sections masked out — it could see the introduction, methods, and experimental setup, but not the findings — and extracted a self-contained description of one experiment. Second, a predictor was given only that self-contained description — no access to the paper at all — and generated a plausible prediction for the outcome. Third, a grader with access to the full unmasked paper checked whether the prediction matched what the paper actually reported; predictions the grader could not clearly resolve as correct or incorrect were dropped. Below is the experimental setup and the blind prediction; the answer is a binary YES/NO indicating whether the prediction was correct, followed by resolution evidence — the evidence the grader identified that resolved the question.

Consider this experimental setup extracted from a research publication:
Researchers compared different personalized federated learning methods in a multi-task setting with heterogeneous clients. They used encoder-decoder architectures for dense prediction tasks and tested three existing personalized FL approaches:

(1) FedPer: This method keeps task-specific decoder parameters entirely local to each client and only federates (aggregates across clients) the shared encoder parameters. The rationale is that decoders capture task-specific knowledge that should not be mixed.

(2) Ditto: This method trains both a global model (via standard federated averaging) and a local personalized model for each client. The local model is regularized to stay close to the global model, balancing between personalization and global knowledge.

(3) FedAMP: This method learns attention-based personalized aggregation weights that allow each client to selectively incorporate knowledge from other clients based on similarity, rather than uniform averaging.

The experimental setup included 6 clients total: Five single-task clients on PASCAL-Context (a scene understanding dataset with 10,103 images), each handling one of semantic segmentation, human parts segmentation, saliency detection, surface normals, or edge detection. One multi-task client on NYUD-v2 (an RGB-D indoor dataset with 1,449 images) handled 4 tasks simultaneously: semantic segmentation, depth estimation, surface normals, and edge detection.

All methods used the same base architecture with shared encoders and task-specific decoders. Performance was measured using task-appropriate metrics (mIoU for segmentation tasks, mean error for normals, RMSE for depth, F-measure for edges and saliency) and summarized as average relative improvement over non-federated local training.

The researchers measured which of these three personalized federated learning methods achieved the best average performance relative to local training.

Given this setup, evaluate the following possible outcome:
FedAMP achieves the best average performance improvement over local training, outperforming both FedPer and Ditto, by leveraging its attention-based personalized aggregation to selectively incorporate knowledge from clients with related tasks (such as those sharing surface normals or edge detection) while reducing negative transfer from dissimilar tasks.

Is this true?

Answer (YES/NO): YES